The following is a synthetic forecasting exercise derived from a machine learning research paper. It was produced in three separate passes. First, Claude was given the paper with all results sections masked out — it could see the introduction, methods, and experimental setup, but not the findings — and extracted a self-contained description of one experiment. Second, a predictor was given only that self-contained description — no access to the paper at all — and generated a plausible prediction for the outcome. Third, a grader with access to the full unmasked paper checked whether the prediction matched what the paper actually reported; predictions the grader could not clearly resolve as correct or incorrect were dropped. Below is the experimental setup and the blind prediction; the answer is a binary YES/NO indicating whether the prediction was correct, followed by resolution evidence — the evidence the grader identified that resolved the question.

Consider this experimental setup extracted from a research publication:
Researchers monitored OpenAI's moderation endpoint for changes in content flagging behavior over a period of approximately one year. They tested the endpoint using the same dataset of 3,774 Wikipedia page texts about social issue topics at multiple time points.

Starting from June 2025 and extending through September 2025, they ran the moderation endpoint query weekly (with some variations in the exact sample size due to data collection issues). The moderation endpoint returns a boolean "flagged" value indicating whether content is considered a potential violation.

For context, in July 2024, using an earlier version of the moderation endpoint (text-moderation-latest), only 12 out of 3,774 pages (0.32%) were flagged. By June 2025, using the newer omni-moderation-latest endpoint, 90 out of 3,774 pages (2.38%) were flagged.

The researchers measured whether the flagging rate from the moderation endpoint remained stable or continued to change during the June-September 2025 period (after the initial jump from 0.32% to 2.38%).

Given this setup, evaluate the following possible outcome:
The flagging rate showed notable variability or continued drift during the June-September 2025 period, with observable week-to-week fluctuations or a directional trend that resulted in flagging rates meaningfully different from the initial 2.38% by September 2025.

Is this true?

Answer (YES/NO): NO